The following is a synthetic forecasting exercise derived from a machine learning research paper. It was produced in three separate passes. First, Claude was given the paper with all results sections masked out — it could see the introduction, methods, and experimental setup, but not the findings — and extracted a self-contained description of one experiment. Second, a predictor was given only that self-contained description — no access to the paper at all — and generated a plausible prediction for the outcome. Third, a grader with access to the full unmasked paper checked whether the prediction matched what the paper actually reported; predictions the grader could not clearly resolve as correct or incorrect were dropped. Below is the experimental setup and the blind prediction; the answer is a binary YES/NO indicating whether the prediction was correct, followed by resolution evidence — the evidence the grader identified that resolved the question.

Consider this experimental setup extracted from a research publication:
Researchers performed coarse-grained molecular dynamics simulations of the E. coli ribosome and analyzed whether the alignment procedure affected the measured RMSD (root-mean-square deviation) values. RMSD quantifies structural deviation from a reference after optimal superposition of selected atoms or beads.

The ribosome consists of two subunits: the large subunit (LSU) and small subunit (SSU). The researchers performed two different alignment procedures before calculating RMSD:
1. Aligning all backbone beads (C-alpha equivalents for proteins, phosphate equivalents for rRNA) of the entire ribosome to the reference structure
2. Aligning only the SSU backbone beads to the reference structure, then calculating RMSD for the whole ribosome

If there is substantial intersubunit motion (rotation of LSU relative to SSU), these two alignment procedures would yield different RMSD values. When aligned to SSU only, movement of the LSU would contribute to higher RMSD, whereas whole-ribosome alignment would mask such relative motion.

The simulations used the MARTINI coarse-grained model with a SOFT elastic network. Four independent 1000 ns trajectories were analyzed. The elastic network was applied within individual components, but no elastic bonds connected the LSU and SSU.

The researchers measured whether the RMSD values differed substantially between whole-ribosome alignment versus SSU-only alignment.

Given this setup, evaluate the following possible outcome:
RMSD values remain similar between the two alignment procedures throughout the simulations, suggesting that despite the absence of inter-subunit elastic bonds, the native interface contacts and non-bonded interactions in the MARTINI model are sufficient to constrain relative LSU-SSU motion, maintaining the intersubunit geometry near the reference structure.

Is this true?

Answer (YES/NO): NO